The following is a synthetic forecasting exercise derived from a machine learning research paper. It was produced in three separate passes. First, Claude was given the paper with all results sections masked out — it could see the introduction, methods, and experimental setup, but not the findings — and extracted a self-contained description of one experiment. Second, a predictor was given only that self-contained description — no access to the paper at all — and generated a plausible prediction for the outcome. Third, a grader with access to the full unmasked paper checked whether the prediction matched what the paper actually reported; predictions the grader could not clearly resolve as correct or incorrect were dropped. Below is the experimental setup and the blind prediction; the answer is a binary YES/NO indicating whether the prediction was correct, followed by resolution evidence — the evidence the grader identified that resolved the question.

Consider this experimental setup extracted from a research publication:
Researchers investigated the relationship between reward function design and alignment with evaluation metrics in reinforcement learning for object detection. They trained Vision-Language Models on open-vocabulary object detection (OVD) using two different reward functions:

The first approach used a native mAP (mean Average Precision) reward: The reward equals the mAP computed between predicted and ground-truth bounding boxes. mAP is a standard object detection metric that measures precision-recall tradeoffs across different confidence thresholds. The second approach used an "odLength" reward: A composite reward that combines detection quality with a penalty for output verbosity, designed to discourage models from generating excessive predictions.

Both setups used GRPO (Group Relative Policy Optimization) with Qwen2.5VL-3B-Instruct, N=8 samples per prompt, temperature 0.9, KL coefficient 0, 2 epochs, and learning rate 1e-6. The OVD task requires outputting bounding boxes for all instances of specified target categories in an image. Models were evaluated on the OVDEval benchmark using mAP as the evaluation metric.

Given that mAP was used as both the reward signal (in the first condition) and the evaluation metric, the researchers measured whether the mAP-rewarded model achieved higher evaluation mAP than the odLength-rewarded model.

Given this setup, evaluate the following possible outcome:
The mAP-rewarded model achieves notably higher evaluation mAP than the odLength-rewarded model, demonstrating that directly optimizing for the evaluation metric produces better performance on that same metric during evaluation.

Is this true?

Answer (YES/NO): NO